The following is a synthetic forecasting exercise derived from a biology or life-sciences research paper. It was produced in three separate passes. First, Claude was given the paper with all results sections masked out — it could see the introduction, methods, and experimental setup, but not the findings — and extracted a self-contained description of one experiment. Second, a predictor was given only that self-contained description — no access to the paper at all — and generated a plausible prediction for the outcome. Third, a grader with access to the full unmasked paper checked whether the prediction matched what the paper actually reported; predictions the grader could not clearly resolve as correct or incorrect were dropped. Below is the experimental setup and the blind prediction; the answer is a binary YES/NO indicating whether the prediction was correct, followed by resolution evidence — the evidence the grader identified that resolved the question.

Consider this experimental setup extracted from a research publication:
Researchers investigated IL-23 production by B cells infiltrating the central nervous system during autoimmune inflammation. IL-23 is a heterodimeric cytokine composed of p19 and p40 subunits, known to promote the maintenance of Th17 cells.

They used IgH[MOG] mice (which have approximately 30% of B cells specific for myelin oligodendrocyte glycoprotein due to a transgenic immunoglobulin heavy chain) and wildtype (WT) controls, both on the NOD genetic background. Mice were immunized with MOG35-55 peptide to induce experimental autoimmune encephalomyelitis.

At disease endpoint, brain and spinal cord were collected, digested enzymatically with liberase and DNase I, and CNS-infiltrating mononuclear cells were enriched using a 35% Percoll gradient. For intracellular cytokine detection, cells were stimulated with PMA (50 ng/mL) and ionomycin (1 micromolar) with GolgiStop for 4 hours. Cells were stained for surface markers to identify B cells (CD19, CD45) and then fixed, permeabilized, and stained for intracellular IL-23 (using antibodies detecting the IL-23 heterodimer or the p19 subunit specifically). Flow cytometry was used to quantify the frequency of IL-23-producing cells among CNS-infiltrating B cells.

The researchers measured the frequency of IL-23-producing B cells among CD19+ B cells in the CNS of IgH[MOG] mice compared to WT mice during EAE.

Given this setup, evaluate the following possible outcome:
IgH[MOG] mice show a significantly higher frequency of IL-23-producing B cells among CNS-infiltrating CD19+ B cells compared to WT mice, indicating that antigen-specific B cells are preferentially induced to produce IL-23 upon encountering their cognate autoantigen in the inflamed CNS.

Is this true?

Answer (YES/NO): YES